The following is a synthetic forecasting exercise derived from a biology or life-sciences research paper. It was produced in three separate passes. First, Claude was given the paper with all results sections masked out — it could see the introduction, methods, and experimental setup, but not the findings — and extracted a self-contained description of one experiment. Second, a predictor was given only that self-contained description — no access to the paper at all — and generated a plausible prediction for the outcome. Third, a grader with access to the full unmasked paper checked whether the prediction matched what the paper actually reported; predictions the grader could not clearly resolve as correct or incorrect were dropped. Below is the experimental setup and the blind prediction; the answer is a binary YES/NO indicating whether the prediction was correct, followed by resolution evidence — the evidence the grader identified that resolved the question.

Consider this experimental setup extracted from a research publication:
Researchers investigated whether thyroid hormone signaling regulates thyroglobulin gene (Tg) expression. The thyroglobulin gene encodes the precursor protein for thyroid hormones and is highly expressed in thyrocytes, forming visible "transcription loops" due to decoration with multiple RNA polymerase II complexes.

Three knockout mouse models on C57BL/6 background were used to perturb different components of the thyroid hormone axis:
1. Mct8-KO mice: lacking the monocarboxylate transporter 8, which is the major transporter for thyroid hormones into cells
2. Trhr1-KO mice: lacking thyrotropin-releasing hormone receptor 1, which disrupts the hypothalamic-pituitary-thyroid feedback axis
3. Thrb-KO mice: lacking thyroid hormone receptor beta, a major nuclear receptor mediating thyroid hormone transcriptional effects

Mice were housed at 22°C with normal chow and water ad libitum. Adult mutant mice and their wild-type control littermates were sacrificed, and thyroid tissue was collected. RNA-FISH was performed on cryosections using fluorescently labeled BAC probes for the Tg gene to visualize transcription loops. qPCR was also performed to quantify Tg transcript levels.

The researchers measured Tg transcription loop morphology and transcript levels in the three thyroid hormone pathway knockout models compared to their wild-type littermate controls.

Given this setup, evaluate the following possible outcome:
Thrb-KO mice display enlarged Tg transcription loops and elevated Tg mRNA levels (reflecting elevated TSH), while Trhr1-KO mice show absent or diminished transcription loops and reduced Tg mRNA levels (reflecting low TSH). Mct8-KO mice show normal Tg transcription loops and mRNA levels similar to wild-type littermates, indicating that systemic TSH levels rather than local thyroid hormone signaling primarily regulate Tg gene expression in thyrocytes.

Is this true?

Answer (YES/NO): NO